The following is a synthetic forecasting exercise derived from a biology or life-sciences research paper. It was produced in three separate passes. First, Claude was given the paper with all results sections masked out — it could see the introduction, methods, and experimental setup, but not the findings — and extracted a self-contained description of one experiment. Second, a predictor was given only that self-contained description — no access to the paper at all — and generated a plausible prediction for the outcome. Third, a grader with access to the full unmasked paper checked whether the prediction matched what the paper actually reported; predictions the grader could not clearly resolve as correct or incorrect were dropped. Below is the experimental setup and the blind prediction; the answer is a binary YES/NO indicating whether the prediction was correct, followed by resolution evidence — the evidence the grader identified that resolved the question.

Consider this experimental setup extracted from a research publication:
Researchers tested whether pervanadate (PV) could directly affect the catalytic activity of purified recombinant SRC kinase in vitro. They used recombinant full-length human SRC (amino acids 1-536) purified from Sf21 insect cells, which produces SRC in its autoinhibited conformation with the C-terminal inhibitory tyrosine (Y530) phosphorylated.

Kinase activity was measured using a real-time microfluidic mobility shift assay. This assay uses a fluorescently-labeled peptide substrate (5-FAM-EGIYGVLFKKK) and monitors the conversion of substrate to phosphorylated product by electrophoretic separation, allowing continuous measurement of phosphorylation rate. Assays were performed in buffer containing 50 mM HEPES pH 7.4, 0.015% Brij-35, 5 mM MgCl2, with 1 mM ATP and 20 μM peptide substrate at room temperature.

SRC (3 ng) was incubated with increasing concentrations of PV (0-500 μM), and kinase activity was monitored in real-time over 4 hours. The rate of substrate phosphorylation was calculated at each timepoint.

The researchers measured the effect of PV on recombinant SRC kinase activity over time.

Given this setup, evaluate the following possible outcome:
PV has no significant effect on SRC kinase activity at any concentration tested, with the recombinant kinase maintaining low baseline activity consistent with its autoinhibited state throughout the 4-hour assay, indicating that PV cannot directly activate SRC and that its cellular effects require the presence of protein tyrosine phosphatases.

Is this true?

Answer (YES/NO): NO